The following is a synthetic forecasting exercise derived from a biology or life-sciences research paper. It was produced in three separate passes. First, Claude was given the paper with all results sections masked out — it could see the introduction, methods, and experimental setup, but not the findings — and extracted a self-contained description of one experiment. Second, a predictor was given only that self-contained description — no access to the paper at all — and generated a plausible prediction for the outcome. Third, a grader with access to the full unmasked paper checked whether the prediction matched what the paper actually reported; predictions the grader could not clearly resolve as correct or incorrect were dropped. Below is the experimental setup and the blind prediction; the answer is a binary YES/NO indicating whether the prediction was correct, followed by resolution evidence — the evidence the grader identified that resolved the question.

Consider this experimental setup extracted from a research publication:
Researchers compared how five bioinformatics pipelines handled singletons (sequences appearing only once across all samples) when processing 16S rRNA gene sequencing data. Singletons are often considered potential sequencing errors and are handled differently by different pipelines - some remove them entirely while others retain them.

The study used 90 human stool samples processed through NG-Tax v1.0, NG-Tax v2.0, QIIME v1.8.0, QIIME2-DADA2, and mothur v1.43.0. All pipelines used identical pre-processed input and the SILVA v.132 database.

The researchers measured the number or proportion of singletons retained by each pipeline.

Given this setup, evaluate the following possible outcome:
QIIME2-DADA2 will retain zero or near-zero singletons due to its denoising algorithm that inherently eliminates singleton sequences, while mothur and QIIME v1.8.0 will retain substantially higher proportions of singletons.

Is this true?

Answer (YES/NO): NO